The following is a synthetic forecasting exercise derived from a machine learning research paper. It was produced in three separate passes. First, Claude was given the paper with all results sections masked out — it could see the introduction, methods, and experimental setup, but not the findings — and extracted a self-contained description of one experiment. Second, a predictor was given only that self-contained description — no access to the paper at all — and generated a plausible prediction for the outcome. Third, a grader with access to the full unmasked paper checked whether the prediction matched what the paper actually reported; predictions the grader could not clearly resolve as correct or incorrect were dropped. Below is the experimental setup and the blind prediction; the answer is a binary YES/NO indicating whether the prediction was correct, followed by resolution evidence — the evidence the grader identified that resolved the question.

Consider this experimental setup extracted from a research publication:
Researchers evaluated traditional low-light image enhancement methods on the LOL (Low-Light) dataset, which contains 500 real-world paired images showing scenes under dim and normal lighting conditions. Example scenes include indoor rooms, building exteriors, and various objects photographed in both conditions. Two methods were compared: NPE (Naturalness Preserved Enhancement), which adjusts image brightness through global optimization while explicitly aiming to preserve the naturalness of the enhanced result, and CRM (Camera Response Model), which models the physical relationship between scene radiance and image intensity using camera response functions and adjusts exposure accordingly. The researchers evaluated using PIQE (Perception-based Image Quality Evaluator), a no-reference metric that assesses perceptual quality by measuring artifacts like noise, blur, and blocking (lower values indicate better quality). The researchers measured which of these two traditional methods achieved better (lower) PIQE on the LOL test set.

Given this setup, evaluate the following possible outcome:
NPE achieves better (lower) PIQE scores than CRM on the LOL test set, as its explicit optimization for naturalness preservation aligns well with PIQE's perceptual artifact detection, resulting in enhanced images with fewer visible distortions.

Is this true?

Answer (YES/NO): NO